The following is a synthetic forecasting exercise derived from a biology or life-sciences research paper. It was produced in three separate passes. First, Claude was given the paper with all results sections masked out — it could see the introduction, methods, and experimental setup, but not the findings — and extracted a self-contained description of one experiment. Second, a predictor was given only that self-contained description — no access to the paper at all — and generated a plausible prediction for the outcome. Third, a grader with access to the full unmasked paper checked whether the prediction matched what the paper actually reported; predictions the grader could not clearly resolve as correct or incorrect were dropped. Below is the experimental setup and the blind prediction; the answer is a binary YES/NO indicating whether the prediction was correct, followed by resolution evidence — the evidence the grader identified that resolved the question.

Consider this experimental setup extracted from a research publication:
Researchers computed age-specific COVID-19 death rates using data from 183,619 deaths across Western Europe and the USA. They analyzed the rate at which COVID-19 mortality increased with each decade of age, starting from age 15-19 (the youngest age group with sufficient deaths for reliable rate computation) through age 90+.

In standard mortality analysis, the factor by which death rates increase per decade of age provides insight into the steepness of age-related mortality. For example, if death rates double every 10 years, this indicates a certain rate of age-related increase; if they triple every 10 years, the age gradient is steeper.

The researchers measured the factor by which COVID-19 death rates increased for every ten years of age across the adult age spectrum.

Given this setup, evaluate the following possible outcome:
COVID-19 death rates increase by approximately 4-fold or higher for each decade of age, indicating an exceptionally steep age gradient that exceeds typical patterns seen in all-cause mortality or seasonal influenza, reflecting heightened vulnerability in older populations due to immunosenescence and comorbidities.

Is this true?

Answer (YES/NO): NO